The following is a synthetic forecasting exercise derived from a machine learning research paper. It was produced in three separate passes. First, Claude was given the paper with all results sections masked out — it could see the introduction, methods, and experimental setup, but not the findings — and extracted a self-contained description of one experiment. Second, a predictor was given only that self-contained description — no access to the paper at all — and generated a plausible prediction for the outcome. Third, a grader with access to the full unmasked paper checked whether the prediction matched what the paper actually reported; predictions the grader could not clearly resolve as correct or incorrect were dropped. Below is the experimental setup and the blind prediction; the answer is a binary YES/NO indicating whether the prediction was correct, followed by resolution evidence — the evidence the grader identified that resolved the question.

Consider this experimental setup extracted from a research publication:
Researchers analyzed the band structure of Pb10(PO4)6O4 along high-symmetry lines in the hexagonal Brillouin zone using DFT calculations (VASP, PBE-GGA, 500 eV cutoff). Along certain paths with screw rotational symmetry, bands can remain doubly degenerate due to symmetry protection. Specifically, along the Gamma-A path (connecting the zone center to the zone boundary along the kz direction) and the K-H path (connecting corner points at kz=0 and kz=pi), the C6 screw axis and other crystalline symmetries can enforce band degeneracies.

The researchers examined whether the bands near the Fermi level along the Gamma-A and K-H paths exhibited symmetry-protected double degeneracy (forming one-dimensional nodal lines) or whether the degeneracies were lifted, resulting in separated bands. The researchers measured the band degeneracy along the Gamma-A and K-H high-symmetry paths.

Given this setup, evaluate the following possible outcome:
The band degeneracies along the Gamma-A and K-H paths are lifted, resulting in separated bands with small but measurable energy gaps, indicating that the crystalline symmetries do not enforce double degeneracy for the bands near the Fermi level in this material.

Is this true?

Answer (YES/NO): NO